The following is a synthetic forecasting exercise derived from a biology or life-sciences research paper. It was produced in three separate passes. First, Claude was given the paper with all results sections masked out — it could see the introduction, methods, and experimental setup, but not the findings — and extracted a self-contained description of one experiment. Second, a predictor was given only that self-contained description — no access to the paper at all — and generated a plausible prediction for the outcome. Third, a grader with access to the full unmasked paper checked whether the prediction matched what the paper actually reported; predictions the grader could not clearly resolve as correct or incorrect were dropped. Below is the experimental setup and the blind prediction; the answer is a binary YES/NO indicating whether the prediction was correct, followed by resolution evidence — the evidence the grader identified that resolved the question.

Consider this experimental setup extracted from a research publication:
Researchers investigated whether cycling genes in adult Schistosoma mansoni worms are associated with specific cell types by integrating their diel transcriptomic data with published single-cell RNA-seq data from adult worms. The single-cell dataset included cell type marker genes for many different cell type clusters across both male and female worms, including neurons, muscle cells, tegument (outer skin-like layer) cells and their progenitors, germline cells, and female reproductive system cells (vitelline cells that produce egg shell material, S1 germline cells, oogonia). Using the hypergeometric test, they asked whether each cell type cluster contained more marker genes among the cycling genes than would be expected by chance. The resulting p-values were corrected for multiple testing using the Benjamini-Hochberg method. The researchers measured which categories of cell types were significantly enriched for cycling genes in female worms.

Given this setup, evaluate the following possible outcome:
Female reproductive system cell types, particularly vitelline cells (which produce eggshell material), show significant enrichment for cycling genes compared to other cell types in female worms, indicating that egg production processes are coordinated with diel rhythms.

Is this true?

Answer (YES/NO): YES